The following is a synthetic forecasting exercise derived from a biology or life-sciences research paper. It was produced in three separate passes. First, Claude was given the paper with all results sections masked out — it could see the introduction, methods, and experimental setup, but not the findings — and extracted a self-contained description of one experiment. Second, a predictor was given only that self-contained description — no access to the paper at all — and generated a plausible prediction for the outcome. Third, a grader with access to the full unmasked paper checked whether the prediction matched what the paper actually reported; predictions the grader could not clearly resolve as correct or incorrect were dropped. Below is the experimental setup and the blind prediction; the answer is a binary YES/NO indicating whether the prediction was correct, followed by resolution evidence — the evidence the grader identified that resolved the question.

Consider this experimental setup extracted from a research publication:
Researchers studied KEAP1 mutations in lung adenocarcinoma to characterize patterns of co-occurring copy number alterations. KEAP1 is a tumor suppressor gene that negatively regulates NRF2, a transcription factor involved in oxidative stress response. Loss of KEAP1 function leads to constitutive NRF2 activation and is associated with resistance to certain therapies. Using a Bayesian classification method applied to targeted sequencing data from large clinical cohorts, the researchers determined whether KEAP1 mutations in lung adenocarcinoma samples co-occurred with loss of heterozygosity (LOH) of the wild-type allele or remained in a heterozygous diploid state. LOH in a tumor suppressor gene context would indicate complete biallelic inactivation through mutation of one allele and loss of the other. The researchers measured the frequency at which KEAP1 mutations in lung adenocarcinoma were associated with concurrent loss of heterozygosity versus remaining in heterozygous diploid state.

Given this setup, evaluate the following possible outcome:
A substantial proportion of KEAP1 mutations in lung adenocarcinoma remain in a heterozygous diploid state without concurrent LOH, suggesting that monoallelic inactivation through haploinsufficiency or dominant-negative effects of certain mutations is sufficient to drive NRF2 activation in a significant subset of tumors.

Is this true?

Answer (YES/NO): NO